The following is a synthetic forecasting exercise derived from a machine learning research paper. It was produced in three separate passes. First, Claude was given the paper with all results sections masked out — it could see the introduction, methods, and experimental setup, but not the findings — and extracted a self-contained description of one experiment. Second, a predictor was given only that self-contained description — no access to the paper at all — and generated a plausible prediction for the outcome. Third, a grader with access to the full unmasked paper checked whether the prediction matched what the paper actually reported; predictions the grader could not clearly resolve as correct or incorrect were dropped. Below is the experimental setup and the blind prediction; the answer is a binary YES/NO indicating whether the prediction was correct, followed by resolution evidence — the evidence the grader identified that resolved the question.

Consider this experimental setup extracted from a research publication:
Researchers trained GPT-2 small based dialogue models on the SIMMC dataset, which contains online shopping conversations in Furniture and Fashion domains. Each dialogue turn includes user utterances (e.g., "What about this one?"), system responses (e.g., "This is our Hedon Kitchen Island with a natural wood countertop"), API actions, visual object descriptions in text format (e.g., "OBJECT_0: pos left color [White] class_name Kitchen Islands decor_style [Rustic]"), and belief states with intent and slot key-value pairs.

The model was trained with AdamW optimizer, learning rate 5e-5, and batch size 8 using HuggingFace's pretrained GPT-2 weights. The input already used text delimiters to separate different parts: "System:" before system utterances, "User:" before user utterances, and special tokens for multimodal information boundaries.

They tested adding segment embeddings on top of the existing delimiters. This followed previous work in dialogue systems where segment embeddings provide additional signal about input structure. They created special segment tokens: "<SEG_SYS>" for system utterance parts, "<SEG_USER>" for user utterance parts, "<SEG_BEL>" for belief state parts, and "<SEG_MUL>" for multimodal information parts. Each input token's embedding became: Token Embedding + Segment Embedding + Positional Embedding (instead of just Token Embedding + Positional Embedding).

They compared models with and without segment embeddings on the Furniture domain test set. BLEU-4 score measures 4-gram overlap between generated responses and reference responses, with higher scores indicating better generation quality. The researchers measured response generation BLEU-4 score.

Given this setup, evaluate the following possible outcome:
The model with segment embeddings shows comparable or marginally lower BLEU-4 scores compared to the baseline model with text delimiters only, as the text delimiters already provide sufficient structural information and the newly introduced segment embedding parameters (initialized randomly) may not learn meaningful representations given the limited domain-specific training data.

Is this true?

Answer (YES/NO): YES